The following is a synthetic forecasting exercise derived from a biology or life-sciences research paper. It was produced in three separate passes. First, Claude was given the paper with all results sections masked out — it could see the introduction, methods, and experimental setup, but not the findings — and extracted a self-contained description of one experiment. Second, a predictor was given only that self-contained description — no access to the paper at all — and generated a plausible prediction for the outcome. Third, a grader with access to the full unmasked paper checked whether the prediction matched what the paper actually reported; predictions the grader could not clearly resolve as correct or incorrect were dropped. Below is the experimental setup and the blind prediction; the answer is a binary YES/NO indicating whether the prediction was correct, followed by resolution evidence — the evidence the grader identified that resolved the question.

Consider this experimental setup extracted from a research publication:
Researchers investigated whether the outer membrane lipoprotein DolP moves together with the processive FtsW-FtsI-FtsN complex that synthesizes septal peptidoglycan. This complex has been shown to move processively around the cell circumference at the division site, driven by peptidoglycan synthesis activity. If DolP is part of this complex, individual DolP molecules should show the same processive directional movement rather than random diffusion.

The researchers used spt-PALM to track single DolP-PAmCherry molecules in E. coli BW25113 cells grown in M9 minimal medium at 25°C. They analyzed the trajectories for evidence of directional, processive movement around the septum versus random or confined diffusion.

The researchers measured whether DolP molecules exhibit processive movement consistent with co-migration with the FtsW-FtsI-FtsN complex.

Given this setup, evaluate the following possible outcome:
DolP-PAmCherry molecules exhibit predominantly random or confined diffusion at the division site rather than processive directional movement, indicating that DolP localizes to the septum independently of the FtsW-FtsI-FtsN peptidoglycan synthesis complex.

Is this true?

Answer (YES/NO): YES